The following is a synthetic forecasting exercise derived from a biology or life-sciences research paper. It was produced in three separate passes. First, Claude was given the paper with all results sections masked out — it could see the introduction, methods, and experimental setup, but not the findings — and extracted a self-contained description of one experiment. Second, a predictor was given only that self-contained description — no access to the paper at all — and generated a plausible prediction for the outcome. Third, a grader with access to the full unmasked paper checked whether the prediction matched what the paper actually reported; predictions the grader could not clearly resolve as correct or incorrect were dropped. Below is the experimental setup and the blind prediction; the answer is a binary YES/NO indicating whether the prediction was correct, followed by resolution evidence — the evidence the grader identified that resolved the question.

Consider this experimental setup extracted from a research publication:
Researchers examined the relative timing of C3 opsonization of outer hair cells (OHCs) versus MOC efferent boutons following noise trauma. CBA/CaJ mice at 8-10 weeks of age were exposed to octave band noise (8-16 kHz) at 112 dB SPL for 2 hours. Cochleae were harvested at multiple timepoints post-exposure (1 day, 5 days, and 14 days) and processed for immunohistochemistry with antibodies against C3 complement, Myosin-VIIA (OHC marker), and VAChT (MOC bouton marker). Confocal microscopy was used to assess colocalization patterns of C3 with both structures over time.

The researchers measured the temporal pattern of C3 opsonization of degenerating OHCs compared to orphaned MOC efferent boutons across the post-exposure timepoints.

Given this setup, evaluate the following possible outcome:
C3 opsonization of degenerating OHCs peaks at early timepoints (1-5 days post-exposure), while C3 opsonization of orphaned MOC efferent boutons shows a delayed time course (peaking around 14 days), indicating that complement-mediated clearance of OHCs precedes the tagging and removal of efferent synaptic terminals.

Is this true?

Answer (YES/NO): YES